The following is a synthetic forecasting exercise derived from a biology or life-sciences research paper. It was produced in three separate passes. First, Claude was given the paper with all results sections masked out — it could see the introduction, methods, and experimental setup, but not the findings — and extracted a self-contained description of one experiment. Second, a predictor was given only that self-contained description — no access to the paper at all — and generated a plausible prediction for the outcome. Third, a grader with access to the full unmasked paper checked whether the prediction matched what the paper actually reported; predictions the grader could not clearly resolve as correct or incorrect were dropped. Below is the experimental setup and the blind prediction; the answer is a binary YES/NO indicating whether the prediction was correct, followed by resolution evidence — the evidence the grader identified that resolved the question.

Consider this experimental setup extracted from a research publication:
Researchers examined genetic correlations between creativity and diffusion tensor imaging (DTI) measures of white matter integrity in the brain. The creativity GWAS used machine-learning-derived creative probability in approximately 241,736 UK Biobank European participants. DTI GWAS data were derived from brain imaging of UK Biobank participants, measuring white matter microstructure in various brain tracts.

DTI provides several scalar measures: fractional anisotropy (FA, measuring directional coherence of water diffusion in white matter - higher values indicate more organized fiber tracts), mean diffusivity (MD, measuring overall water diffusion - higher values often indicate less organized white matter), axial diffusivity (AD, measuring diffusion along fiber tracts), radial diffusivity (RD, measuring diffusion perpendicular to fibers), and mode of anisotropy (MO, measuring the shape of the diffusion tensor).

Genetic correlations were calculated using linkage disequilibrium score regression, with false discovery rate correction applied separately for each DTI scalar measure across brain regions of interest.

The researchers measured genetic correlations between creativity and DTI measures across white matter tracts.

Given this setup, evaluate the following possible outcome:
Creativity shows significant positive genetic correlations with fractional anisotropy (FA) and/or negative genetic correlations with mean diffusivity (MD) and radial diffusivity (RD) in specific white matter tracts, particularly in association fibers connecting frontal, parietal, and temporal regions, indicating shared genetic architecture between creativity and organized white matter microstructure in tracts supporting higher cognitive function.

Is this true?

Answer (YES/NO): NO